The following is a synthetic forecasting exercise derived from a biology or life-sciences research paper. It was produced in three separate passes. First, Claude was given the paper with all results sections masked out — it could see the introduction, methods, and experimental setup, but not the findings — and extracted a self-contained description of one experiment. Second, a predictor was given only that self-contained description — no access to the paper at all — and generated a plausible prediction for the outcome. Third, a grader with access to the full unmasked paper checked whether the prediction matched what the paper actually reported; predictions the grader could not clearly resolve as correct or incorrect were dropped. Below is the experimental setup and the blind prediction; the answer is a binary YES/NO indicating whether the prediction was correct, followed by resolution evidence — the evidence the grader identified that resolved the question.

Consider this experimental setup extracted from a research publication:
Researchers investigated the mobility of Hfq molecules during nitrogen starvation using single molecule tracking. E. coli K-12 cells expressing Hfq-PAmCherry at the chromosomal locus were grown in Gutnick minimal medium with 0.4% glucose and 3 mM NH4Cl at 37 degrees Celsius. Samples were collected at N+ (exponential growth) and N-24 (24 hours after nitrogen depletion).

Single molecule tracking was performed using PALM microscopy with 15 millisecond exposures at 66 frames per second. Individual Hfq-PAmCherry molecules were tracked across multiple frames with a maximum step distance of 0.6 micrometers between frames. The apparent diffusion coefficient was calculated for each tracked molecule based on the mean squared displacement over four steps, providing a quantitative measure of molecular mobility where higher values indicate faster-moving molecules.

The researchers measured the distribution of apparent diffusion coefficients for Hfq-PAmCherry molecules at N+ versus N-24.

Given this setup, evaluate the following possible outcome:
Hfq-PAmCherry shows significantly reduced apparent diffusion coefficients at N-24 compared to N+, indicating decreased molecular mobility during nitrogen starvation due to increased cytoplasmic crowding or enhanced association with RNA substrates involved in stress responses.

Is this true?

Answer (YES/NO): YES